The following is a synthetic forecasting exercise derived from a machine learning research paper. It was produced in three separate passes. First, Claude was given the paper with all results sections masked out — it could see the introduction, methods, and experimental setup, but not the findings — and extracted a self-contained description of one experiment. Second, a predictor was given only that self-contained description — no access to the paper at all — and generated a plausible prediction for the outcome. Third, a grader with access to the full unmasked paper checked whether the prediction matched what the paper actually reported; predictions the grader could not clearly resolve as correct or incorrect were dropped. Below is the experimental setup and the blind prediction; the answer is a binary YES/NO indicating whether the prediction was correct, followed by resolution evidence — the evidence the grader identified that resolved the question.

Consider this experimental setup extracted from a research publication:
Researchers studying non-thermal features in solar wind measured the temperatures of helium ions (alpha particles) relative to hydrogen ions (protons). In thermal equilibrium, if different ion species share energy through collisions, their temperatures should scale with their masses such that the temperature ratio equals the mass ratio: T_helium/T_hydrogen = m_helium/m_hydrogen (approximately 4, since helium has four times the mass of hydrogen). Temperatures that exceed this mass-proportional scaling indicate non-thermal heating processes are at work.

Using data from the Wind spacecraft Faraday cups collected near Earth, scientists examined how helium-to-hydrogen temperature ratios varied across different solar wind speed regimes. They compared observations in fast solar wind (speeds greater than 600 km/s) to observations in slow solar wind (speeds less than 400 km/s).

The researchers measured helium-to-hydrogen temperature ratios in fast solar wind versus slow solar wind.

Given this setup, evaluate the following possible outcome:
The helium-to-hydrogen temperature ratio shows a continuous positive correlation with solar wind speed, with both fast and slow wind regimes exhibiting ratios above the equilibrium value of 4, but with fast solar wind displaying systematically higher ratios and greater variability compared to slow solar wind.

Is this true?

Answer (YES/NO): NO